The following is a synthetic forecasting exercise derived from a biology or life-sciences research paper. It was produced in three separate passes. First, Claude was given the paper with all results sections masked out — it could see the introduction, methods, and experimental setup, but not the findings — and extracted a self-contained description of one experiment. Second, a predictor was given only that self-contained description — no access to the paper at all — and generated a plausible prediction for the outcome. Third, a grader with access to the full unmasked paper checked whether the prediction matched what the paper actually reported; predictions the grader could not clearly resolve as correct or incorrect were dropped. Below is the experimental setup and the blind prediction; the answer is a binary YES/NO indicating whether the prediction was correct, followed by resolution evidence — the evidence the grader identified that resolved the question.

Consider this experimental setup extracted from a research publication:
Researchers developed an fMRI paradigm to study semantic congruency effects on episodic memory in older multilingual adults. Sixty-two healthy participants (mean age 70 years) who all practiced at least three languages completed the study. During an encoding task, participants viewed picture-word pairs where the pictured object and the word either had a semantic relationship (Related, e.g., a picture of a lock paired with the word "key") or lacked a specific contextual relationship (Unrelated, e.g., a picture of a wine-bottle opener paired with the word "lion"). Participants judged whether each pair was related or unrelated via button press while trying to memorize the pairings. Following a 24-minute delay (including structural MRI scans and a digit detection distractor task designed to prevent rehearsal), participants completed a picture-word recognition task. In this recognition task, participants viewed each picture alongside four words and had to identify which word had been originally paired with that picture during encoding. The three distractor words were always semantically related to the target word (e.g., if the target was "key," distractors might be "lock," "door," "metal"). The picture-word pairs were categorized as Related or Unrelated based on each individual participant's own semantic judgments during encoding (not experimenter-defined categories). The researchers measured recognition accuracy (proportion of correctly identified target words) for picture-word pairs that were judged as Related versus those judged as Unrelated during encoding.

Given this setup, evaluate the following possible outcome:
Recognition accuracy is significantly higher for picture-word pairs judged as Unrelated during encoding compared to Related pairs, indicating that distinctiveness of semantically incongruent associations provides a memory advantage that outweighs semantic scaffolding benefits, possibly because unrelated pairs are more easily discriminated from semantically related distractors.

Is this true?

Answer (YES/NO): NO